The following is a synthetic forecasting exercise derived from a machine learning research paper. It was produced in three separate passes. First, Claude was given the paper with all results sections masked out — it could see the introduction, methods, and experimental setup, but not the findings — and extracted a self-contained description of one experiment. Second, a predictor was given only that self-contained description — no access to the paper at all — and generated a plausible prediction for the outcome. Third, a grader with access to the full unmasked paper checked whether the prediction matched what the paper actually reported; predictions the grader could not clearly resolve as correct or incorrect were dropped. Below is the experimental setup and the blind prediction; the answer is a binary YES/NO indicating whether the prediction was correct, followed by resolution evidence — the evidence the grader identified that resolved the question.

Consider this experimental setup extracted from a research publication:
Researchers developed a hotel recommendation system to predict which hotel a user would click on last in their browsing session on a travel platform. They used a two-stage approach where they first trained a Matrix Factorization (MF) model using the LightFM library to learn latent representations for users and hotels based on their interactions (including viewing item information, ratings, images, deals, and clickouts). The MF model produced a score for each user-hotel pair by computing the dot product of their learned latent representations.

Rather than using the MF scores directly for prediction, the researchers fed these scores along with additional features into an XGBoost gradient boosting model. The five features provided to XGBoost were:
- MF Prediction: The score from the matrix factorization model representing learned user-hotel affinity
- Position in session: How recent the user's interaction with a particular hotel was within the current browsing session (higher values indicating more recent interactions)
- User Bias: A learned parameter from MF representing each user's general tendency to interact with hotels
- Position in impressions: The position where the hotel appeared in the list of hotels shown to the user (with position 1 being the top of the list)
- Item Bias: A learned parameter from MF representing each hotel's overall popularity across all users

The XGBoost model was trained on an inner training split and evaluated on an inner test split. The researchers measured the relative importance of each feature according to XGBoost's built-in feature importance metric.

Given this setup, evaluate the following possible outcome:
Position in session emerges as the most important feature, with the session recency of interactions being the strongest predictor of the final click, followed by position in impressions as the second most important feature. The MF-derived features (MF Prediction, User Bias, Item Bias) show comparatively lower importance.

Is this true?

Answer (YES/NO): NO